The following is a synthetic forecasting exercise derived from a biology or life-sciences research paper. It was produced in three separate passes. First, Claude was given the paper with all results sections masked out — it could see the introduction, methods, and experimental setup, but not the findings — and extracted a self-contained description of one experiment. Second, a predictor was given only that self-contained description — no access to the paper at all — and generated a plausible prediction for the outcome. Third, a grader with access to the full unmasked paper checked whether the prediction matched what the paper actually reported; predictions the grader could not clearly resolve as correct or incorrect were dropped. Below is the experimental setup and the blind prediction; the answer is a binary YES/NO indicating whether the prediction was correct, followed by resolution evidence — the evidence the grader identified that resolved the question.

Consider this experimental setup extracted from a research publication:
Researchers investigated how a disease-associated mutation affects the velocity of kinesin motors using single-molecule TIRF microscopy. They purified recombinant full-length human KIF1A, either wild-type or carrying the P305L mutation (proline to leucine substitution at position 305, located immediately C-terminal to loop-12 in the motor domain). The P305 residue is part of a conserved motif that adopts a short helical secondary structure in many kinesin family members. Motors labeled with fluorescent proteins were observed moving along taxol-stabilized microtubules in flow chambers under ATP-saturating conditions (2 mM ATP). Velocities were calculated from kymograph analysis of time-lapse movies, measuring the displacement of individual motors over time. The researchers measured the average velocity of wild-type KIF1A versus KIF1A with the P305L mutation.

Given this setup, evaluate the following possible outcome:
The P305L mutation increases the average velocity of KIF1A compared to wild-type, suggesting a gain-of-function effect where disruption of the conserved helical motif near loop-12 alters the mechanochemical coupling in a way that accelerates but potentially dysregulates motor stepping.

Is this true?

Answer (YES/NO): NO